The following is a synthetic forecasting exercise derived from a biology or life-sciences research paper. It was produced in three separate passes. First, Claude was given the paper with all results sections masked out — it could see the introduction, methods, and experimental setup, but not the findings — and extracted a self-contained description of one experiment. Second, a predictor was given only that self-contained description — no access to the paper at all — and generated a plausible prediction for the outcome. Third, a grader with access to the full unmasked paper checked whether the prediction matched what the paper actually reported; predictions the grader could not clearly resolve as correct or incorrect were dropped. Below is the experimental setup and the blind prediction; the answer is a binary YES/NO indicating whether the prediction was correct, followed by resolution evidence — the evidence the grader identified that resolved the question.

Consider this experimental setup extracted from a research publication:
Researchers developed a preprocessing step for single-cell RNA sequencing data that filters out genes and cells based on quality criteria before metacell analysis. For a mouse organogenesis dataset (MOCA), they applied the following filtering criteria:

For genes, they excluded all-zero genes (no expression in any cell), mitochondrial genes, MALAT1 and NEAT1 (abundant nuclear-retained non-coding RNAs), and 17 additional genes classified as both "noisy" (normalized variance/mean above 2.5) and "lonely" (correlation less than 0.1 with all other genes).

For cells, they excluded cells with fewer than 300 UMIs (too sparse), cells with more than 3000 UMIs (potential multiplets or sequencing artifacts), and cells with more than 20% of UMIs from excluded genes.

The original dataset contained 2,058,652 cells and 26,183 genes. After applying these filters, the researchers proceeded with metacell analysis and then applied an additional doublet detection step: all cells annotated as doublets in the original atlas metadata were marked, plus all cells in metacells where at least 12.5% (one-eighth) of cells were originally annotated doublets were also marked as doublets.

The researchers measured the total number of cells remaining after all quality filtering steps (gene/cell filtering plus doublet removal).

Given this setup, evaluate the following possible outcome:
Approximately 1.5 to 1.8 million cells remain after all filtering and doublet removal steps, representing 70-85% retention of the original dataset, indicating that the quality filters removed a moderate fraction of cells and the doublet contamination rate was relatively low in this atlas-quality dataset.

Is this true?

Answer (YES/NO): YES